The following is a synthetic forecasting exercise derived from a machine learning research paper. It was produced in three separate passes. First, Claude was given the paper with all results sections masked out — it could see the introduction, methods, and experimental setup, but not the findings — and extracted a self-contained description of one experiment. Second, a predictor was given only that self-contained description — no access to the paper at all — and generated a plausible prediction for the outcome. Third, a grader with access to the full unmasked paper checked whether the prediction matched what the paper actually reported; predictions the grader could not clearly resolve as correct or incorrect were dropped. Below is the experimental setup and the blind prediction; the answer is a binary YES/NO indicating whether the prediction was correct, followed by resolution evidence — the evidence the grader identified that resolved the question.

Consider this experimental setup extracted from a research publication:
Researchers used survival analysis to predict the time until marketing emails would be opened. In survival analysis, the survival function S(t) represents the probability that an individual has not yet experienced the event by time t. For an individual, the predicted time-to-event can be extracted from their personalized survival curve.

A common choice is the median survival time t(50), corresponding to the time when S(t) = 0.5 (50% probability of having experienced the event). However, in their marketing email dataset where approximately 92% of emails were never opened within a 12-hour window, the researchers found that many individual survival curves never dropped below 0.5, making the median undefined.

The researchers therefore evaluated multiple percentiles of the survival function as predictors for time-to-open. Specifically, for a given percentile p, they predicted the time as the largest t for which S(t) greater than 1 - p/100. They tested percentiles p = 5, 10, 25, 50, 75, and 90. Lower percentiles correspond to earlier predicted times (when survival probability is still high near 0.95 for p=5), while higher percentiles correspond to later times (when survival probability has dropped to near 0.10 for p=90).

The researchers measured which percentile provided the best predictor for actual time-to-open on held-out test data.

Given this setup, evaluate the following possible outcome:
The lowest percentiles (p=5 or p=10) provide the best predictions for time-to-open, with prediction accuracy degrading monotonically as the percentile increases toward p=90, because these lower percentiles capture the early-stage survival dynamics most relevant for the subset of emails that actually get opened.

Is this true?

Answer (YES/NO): NO